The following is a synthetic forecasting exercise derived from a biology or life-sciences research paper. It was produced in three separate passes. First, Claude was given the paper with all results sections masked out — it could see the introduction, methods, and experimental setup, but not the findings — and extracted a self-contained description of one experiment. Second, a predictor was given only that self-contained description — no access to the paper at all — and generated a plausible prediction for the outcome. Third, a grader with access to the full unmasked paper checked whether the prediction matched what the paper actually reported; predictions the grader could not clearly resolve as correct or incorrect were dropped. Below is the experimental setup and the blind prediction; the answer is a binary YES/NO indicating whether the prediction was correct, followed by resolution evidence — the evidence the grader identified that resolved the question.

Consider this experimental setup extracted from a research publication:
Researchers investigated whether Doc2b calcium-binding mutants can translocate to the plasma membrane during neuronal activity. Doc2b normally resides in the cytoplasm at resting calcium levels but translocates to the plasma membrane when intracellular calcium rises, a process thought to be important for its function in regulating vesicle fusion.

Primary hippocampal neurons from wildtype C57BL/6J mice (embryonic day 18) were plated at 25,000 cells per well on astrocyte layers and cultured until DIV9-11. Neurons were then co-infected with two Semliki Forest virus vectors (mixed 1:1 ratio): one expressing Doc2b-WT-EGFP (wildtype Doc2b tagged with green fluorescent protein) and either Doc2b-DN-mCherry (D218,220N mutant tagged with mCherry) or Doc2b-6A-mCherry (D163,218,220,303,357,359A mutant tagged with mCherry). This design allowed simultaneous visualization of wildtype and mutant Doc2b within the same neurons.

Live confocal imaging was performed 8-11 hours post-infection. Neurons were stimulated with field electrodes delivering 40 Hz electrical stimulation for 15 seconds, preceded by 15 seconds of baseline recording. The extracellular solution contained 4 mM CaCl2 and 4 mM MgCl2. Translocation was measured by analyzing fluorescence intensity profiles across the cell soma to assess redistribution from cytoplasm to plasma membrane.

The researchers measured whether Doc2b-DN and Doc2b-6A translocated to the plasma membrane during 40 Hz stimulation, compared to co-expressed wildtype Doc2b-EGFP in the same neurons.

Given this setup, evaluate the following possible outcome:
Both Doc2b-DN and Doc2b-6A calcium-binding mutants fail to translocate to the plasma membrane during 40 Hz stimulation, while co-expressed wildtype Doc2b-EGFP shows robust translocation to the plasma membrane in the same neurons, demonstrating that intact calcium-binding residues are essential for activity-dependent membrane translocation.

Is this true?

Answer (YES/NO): NO